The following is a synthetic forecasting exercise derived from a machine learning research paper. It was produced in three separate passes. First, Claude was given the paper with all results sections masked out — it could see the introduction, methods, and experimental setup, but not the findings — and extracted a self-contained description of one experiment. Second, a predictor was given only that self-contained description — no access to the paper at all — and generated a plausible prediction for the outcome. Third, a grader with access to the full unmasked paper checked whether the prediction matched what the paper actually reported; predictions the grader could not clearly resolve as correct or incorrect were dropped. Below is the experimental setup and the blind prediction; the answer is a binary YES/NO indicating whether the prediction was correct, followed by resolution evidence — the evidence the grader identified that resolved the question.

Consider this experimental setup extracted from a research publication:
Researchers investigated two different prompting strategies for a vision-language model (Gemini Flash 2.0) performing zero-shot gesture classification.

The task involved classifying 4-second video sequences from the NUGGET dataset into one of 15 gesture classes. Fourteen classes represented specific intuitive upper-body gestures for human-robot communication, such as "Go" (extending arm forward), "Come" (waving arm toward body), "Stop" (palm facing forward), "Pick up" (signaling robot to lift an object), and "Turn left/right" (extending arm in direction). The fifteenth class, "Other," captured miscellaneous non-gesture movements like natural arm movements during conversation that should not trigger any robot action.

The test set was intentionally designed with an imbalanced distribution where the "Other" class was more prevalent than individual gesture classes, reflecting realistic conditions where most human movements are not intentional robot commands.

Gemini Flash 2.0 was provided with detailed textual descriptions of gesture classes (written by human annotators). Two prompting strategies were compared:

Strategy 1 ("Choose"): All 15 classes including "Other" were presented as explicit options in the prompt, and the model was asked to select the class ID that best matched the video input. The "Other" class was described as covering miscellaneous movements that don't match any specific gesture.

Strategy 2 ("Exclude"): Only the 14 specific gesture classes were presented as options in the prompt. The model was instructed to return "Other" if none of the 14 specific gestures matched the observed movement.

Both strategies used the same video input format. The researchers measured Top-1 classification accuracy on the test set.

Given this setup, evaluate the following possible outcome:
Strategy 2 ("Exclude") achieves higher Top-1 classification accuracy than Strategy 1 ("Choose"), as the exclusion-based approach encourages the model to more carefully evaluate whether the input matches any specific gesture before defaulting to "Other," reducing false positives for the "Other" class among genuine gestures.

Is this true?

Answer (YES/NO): NO